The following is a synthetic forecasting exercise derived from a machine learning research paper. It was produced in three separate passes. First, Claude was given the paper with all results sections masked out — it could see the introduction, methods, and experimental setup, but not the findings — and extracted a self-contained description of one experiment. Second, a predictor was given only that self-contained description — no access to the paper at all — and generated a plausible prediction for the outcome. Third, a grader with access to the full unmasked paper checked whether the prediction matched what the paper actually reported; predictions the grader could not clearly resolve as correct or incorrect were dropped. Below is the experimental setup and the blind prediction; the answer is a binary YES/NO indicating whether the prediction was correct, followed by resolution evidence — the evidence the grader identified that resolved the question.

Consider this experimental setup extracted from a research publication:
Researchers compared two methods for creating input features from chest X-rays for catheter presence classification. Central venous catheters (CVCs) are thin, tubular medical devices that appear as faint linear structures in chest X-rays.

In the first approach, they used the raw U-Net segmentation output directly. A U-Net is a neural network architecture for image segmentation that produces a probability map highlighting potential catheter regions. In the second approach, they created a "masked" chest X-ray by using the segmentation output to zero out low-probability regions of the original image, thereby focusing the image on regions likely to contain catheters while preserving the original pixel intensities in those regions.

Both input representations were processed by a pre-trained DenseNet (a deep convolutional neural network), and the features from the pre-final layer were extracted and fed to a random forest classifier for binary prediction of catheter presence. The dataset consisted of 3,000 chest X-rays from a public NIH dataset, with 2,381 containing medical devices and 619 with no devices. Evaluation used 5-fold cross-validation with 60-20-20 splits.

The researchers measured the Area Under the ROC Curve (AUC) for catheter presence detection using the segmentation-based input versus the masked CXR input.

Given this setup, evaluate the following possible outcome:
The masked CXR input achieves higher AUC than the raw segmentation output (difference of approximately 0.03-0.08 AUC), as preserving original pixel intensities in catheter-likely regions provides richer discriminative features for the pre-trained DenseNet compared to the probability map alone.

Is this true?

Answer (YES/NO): YES